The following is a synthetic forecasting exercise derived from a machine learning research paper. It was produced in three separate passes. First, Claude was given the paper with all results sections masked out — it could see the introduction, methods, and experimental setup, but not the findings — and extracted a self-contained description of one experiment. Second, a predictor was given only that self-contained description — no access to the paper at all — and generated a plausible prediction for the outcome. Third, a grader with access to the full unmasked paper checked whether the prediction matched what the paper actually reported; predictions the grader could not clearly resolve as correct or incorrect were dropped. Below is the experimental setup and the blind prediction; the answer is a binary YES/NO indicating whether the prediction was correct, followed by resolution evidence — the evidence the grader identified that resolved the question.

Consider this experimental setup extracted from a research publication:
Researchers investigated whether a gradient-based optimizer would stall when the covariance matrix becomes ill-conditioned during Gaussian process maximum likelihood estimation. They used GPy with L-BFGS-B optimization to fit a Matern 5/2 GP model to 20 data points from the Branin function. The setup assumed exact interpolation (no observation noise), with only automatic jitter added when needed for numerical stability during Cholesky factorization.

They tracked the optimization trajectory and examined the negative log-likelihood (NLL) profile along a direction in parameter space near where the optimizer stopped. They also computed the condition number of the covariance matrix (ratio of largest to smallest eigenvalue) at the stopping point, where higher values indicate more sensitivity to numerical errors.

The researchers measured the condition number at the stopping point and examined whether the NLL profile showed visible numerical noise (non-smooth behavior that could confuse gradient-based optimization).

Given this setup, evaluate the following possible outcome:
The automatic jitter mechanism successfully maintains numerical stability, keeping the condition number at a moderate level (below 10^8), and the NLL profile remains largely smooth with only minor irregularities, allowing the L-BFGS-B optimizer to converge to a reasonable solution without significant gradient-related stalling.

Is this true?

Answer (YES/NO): NO